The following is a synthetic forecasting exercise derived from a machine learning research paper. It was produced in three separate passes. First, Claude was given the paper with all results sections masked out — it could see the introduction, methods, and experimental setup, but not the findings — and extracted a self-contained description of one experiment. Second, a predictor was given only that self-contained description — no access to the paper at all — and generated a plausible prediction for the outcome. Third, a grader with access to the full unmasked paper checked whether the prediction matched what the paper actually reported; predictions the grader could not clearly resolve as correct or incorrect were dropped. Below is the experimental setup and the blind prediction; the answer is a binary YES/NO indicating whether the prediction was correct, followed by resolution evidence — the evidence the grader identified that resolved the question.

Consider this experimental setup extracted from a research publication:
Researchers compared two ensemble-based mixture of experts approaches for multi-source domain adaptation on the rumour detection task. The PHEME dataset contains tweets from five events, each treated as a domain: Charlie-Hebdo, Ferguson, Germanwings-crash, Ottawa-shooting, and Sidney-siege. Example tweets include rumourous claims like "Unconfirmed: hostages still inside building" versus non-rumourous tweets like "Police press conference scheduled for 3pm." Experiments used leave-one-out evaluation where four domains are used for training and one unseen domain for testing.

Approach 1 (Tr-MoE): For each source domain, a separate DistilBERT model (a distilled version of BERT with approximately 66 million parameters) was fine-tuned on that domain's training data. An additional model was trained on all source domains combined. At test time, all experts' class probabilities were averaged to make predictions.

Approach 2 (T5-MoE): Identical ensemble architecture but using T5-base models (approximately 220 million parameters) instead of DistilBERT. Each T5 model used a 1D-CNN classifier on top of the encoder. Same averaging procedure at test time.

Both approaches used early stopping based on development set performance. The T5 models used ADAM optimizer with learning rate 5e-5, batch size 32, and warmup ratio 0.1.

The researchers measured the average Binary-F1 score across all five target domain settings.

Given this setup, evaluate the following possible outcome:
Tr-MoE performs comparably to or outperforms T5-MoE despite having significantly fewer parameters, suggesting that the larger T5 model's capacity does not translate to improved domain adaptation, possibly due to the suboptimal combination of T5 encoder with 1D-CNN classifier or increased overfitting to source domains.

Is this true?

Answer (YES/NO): NO